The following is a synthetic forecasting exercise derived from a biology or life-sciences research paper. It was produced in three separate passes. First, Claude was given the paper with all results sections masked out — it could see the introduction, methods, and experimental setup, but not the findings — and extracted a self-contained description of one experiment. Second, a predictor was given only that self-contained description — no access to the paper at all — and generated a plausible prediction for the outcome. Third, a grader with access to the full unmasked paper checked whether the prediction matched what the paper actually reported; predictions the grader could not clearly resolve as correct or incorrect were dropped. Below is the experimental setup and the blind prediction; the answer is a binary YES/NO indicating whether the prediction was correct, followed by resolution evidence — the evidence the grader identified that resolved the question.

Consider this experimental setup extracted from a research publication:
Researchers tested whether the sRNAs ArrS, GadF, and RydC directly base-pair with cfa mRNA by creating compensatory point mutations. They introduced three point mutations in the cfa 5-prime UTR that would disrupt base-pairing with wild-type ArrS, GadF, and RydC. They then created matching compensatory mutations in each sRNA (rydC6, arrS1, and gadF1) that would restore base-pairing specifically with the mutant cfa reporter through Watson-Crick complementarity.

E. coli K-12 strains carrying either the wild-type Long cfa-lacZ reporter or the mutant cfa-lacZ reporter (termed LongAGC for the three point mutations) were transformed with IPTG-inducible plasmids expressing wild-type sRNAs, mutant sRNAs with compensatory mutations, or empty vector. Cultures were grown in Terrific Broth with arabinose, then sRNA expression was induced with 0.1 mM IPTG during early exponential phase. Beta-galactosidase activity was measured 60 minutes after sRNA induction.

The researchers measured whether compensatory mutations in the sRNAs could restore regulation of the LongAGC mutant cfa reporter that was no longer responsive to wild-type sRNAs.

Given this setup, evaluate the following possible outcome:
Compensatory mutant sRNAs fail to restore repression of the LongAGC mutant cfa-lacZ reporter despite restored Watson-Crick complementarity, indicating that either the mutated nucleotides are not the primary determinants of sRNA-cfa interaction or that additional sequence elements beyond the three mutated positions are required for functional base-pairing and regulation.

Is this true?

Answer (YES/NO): NO